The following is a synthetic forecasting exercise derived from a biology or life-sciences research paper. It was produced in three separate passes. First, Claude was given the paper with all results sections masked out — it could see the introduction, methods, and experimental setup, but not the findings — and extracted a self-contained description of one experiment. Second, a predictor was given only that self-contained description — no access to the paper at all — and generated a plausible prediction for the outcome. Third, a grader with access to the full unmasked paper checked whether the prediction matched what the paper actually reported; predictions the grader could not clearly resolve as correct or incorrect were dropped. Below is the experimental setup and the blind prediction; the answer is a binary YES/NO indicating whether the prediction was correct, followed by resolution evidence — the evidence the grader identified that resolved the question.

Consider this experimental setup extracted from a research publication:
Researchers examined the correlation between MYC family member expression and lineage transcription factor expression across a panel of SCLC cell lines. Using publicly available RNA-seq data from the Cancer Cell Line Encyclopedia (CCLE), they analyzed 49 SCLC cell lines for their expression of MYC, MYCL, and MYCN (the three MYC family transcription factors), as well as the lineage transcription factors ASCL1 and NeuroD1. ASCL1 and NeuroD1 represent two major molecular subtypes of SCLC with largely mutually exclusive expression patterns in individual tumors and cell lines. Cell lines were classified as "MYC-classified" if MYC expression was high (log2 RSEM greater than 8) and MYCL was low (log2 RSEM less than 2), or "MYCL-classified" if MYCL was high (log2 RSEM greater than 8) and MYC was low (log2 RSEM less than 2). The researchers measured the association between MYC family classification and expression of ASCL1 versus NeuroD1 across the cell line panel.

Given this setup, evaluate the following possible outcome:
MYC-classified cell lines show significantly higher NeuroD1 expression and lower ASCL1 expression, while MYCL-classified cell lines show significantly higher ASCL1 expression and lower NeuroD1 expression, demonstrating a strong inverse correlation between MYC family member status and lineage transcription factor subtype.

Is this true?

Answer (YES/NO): YES